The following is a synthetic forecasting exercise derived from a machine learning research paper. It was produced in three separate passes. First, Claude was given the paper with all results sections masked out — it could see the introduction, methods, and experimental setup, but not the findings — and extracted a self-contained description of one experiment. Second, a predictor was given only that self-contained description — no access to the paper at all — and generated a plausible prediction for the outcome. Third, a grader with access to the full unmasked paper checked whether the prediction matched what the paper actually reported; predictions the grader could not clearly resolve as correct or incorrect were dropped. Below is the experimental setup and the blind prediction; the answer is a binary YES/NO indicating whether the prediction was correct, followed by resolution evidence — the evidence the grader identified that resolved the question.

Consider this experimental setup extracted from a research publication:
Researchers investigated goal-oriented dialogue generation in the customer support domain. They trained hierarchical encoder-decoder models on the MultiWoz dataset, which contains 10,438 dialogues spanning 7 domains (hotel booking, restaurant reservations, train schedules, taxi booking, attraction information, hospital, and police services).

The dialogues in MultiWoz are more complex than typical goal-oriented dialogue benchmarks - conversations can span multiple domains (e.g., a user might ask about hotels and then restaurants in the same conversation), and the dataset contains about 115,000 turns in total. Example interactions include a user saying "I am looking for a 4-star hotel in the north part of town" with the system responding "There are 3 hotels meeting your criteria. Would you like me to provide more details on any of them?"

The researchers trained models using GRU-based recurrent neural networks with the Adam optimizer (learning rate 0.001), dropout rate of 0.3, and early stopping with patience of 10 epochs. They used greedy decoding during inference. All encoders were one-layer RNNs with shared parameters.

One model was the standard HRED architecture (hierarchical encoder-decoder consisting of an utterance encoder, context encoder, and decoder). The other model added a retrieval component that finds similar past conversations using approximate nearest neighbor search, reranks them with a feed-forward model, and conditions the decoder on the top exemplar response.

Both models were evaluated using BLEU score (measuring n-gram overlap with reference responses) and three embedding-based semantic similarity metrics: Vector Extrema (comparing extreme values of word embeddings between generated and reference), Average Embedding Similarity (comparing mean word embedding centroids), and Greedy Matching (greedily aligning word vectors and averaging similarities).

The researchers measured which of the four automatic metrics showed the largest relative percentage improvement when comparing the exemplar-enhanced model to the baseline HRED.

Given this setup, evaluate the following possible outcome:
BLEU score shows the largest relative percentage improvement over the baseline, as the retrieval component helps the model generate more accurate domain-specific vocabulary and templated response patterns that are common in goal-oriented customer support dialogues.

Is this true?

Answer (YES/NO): NO